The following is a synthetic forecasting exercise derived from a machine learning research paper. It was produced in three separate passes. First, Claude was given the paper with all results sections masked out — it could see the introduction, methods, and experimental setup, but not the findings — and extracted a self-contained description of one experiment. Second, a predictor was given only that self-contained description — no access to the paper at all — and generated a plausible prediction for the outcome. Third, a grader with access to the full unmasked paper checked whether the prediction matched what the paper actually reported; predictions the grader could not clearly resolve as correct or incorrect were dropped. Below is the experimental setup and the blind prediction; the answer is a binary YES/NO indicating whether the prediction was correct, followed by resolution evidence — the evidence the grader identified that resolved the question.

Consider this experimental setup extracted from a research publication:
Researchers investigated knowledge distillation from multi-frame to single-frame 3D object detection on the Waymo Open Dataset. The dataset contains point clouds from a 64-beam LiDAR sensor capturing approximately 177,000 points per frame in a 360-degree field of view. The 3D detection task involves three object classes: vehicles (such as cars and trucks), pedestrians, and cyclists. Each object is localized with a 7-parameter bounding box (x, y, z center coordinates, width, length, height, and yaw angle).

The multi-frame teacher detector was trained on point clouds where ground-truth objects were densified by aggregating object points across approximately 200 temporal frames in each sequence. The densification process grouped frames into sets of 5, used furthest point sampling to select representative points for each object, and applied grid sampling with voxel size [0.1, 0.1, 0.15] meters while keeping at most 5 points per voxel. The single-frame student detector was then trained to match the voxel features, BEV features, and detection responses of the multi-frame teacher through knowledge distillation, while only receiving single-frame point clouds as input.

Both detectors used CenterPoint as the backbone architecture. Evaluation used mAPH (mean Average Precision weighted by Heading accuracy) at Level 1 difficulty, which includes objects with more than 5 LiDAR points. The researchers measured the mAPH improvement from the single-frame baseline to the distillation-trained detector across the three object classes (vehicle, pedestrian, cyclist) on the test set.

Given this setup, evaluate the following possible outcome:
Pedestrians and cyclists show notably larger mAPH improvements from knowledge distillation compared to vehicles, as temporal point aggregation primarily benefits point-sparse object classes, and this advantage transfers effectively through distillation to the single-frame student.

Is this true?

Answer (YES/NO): NO